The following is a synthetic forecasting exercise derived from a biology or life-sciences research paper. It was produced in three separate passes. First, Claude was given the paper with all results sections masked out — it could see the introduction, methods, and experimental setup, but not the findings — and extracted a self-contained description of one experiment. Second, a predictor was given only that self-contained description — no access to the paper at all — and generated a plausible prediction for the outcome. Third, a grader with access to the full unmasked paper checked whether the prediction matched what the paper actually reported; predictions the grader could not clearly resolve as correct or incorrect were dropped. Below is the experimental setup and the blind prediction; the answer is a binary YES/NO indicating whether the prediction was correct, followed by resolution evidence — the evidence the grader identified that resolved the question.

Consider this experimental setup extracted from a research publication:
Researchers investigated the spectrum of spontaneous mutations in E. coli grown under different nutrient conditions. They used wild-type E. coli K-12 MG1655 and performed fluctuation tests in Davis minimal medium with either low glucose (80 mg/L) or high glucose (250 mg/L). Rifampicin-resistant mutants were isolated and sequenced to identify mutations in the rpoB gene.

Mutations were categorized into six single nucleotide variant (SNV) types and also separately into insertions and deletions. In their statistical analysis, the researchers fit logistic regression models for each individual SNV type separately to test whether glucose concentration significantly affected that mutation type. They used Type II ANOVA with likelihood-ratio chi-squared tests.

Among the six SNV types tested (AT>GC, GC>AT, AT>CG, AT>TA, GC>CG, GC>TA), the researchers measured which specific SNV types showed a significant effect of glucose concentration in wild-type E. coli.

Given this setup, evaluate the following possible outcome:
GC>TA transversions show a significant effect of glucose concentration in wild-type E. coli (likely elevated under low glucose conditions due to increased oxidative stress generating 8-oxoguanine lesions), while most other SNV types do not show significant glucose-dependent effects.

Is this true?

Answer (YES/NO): NO